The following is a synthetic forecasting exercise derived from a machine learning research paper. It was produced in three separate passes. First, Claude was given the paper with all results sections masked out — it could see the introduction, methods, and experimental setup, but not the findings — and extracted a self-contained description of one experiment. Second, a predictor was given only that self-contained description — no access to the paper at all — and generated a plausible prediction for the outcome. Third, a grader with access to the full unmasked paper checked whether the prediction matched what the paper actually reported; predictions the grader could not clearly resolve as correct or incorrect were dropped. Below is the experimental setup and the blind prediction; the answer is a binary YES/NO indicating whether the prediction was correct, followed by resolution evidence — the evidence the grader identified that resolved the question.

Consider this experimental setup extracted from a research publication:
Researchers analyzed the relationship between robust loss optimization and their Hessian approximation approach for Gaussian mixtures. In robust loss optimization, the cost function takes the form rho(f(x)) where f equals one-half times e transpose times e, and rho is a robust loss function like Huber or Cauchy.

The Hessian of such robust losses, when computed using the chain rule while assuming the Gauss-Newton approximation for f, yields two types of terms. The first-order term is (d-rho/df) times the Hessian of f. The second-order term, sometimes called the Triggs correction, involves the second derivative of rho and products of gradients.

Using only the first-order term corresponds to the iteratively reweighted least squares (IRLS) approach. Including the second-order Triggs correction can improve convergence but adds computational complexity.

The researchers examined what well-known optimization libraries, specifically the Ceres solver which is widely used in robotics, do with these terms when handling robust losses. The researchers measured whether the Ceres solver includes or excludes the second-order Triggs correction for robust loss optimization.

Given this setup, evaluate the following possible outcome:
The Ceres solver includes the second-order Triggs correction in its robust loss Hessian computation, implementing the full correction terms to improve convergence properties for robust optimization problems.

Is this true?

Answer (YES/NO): YES